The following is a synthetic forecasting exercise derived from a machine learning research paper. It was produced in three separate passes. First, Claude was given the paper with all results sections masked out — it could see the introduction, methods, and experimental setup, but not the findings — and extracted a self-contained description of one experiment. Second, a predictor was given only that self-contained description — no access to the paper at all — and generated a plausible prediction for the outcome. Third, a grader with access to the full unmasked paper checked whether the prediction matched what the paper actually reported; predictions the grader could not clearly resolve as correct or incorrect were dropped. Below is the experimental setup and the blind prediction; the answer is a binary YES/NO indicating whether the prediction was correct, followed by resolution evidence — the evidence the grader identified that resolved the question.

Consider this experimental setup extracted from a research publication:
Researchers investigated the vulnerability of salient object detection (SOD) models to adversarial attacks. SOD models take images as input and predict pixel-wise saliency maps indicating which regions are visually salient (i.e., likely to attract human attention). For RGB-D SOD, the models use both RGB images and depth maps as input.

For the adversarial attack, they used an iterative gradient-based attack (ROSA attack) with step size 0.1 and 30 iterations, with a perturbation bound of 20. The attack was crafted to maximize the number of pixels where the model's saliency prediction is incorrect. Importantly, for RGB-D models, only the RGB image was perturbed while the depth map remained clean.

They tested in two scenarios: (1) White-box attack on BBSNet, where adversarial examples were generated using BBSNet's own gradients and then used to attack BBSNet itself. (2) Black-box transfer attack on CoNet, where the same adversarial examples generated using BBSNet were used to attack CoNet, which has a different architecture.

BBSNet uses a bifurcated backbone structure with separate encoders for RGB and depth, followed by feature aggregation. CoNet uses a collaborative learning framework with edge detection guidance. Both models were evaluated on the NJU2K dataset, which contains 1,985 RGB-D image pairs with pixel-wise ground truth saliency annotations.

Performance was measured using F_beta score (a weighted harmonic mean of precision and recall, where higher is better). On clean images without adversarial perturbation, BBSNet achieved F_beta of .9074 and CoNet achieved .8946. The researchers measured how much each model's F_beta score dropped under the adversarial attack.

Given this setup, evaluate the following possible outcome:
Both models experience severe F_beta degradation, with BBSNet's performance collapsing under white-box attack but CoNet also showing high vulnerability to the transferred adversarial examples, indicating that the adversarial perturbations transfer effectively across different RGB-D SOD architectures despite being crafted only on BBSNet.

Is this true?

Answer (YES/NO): NO